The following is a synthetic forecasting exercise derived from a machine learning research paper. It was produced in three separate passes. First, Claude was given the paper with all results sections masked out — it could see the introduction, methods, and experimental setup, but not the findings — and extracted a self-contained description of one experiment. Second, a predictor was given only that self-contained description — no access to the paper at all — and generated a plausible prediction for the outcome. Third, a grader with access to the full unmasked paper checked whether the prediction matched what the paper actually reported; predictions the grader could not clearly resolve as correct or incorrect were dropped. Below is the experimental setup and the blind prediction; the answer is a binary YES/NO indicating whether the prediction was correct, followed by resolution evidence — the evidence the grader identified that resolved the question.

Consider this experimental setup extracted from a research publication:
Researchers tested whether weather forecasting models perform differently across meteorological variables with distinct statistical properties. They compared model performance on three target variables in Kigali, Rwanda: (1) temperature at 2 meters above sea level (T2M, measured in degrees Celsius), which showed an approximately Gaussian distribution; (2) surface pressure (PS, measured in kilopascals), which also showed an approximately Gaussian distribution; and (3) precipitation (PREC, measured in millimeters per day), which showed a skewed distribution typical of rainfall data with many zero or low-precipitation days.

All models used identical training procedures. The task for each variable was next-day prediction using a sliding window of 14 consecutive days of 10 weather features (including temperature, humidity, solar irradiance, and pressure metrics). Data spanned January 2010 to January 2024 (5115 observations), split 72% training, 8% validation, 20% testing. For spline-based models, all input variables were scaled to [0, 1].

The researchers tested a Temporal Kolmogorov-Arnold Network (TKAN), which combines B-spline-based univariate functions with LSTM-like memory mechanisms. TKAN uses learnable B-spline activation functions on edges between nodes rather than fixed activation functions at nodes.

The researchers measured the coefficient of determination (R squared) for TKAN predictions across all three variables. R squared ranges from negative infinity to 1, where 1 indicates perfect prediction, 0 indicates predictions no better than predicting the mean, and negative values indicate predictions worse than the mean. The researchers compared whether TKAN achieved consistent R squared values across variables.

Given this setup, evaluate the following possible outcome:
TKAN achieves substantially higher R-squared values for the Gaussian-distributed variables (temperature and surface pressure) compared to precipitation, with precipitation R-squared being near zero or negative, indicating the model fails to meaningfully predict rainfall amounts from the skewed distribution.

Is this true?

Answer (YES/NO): NO